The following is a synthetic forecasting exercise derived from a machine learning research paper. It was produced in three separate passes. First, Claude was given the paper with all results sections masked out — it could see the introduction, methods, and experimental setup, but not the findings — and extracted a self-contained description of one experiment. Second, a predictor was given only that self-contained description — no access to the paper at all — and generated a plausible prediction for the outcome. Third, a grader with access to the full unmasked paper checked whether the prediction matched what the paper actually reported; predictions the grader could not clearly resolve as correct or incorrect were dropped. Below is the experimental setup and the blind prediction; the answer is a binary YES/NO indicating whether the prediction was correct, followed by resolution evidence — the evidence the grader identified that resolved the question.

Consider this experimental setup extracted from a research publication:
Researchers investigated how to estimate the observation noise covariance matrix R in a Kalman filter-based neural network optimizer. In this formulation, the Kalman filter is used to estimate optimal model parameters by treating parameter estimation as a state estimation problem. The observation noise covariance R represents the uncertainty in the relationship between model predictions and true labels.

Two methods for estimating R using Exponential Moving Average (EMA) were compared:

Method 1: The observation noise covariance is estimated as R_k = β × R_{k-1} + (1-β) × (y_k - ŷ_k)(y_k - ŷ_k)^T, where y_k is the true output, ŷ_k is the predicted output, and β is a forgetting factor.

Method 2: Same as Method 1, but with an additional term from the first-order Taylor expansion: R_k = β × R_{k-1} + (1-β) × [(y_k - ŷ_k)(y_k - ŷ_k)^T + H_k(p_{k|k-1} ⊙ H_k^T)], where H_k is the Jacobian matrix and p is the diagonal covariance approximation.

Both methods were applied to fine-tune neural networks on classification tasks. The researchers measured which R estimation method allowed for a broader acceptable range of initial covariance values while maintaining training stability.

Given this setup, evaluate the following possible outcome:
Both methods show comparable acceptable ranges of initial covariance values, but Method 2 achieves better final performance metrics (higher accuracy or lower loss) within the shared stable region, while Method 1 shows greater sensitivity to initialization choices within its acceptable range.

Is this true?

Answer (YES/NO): NO